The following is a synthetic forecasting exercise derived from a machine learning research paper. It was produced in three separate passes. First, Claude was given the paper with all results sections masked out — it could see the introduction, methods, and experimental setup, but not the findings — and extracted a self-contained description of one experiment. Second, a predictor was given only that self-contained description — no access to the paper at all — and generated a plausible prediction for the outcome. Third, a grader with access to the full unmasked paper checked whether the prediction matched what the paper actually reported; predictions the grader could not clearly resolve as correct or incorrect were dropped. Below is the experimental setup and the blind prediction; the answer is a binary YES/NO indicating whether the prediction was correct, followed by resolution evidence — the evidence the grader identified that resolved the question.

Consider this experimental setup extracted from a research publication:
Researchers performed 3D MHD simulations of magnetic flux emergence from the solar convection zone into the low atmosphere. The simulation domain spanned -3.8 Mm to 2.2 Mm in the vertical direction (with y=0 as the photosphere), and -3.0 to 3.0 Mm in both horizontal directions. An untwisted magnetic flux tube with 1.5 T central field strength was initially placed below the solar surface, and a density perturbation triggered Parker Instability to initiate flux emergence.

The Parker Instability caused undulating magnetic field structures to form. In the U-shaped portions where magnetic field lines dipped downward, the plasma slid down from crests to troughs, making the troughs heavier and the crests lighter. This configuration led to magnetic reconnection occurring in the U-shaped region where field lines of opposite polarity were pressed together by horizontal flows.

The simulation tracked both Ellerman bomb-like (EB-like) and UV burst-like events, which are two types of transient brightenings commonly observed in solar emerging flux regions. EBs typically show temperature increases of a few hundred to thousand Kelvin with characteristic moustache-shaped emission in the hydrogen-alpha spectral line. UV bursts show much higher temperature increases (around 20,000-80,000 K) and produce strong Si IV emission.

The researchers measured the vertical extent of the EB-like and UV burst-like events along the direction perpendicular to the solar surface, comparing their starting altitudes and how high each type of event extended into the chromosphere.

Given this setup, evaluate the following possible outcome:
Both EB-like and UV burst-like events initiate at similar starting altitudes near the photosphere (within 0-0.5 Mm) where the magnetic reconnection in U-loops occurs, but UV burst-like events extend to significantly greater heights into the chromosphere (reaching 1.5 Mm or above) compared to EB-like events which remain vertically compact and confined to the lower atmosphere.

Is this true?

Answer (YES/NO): NO